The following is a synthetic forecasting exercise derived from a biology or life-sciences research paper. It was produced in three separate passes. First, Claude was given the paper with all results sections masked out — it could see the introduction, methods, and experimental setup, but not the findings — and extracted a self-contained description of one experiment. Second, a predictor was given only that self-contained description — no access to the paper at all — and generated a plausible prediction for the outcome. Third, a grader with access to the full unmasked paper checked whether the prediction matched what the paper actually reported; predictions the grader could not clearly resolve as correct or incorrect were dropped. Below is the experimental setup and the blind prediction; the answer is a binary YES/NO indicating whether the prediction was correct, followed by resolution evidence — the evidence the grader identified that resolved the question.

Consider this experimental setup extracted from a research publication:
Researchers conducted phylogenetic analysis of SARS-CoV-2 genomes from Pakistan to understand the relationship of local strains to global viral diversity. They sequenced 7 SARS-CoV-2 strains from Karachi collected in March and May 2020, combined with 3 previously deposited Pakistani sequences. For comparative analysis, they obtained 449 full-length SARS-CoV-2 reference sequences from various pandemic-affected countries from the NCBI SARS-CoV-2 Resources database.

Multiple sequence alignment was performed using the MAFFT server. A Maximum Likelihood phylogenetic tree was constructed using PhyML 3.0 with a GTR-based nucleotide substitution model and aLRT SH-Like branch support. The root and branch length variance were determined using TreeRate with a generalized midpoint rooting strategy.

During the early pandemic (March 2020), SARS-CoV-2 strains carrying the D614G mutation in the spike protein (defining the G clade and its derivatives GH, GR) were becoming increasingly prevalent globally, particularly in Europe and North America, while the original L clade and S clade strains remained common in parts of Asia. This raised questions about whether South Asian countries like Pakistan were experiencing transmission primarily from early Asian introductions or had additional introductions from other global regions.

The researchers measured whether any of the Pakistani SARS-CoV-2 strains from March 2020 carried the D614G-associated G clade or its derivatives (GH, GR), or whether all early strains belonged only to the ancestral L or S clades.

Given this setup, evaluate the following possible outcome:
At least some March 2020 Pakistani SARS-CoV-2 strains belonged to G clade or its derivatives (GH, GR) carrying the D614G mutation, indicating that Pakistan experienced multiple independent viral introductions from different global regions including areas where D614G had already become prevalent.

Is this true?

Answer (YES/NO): YES